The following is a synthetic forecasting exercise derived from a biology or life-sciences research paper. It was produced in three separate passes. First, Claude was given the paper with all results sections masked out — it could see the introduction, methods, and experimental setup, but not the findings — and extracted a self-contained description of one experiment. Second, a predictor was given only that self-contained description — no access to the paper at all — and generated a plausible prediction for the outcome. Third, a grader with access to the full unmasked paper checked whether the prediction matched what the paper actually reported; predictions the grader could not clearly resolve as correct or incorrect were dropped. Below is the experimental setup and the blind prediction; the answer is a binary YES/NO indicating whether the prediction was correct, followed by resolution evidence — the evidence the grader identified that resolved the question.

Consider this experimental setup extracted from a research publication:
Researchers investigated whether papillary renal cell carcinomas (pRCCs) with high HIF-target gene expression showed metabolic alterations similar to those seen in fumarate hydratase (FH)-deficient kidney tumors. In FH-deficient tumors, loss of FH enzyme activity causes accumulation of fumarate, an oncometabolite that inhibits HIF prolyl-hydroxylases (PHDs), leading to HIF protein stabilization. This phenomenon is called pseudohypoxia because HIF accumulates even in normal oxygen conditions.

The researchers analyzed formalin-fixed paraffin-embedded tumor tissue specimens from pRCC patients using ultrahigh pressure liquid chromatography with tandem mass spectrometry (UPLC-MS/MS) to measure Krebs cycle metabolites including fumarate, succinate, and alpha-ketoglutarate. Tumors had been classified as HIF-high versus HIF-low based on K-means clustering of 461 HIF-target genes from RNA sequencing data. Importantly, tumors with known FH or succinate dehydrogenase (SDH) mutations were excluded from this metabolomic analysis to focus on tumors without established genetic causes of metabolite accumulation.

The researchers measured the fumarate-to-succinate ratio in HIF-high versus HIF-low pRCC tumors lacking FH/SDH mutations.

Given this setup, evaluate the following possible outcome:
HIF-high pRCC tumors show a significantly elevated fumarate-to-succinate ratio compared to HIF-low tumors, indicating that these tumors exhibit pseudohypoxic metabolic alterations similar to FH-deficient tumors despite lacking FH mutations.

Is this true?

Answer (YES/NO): NO